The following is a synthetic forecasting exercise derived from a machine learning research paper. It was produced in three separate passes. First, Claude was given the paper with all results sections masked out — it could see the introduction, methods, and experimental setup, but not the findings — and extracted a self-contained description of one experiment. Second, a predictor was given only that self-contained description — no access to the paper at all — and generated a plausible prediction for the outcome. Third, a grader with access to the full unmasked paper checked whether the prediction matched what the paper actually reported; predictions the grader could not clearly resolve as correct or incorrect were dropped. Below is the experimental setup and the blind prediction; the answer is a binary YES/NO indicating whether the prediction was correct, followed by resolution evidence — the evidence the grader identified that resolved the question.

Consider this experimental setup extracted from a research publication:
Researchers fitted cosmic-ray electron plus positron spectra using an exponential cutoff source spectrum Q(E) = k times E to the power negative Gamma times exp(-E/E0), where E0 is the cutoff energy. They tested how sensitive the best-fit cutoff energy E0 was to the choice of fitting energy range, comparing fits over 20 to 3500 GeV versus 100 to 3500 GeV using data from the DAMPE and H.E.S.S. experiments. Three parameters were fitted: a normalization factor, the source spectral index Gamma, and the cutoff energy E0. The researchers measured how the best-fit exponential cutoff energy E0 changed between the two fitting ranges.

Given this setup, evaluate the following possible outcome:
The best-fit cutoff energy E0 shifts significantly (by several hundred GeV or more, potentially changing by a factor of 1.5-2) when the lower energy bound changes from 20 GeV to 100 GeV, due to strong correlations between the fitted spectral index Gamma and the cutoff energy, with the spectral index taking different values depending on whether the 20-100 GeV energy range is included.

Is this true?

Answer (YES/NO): YES